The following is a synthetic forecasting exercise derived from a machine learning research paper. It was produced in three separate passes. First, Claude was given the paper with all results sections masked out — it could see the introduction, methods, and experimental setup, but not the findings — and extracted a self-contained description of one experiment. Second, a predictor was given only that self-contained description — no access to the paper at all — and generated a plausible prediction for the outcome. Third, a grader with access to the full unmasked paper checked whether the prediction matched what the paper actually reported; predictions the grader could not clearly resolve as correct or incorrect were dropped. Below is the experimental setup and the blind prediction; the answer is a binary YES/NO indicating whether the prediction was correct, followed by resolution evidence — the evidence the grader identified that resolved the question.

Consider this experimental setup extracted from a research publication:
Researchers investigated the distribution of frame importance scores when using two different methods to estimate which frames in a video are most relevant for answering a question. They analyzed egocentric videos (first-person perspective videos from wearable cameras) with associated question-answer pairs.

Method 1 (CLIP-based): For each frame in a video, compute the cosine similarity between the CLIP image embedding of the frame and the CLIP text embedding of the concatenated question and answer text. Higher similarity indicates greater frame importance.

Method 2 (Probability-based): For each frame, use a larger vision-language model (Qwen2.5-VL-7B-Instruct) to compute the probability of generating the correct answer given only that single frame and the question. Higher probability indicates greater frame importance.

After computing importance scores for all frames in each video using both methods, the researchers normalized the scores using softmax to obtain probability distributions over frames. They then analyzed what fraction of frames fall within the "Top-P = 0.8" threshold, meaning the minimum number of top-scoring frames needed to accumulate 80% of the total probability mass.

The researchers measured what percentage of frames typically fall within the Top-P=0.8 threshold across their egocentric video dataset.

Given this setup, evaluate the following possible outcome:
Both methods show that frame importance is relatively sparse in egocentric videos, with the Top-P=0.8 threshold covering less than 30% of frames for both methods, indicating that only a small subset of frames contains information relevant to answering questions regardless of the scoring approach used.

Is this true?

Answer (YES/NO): NO